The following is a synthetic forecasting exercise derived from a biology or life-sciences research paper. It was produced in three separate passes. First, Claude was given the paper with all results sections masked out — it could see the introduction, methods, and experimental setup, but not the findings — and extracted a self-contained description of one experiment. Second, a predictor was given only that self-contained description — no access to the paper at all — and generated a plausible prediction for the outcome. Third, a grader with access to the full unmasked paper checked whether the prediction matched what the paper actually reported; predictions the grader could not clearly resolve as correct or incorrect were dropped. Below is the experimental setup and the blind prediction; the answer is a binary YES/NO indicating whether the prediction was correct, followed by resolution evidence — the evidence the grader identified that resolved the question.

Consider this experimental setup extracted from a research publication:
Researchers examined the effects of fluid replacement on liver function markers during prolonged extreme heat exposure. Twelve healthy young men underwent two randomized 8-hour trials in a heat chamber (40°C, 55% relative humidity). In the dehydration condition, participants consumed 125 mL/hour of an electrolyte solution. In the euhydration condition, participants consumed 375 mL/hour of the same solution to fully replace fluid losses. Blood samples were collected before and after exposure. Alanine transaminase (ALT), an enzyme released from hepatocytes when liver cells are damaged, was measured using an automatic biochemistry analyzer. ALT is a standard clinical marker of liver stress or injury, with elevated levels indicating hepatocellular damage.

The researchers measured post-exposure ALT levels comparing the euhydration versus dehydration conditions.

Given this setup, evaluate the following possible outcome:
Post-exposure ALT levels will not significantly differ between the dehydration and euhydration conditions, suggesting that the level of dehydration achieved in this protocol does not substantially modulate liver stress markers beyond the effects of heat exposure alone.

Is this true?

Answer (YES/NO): NO